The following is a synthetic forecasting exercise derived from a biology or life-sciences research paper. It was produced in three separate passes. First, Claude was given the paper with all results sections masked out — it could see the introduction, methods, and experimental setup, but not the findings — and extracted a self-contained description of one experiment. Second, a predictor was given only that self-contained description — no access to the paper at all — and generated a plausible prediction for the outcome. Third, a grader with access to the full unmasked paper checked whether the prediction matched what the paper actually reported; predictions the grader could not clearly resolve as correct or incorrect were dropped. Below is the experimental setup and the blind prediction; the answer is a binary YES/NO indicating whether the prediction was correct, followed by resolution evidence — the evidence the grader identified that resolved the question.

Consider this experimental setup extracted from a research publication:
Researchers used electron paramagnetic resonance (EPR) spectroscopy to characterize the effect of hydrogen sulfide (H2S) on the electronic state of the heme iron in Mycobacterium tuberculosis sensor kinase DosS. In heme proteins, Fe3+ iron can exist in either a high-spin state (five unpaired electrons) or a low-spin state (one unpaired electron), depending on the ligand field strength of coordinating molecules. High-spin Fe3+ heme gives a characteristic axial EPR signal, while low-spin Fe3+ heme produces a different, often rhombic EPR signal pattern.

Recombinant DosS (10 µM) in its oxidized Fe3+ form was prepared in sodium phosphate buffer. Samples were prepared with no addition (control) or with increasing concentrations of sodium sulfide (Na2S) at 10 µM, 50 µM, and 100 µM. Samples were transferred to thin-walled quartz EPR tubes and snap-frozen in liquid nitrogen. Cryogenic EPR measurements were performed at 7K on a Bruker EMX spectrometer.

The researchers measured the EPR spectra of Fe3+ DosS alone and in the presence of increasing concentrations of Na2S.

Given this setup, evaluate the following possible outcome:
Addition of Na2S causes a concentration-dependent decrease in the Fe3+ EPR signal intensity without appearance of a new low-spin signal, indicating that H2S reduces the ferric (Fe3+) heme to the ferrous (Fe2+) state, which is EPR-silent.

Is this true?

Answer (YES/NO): NO